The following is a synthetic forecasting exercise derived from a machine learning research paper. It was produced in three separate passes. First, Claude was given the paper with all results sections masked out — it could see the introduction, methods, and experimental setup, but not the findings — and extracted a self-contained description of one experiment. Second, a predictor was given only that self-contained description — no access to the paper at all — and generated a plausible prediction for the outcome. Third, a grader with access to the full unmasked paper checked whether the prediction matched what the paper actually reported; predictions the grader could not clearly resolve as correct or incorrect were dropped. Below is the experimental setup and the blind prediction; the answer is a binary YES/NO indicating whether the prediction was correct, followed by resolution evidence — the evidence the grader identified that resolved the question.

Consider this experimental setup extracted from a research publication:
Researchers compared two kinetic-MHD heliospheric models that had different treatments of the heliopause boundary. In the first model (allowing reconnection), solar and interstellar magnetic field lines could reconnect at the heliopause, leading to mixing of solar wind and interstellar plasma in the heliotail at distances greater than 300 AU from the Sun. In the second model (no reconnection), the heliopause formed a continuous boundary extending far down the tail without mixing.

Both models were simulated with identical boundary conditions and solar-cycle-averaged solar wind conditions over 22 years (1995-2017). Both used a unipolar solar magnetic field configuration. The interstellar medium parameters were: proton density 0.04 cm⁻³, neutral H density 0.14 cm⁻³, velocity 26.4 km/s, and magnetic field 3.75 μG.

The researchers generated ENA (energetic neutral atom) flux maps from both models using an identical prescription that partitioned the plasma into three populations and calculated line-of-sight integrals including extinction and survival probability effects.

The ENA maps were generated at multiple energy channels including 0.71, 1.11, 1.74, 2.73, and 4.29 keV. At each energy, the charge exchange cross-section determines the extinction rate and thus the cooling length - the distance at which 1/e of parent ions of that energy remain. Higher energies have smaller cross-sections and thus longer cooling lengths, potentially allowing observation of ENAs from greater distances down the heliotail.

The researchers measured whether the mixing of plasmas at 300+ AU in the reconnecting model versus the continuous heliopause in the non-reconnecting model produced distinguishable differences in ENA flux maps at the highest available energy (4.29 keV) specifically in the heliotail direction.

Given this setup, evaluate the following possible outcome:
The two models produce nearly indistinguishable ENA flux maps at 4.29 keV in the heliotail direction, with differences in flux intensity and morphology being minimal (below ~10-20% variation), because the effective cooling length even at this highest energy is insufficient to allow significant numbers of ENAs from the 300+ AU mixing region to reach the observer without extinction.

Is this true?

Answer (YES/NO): YES